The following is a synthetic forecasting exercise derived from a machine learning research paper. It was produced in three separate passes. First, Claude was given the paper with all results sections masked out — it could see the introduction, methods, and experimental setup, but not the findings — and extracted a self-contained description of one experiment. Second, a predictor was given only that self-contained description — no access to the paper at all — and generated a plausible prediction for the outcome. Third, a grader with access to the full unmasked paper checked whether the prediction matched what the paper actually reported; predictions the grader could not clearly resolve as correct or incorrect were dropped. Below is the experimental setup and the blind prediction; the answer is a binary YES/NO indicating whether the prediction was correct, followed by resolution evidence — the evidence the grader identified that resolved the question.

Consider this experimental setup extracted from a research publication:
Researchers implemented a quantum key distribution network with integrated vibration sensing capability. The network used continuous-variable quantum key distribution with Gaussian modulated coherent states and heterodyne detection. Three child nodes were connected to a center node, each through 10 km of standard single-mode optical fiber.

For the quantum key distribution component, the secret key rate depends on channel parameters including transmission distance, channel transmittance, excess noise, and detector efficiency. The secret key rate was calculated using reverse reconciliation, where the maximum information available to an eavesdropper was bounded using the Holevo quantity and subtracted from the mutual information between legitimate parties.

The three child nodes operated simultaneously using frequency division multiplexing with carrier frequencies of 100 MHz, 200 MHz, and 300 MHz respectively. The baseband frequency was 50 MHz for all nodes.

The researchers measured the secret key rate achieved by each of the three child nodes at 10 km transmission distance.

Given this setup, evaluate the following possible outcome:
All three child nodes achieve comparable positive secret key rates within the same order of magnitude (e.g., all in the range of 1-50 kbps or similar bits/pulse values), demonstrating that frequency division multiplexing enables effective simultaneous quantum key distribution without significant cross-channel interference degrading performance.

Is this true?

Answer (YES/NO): YES